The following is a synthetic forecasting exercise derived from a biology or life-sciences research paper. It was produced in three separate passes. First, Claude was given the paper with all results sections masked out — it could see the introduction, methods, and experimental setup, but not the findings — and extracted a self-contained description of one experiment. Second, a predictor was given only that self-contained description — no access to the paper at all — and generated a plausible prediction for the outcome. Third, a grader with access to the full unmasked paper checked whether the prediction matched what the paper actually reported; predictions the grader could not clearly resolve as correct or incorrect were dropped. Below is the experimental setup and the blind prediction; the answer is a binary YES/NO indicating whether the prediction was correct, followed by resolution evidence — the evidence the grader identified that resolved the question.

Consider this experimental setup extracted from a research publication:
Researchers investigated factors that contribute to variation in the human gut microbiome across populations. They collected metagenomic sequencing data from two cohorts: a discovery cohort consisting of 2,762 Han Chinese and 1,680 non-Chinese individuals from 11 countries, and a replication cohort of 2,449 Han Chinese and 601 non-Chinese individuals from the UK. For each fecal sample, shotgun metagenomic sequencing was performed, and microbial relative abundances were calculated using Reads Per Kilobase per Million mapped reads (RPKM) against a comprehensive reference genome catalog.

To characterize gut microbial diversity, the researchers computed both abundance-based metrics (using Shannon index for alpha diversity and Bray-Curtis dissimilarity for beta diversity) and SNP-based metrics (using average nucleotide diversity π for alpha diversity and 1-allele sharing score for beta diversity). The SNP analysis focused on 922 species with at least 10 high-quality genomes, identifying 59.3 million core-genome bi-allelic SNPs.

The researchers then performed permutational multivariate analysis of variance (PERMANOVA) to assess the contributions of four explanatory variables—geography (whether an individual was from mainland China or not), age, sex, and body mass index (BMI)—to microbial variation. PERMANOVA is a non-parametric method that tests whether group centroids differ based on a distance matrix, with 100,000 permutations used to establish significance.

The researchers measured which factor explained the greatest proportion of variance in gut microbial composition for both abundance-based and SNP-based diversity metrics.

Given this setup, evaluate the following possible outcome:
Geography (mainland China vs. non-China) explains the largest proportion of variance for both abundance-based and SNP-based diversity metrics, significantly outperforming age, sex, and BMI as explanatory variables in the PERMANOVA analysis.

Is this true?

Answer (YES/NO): YES